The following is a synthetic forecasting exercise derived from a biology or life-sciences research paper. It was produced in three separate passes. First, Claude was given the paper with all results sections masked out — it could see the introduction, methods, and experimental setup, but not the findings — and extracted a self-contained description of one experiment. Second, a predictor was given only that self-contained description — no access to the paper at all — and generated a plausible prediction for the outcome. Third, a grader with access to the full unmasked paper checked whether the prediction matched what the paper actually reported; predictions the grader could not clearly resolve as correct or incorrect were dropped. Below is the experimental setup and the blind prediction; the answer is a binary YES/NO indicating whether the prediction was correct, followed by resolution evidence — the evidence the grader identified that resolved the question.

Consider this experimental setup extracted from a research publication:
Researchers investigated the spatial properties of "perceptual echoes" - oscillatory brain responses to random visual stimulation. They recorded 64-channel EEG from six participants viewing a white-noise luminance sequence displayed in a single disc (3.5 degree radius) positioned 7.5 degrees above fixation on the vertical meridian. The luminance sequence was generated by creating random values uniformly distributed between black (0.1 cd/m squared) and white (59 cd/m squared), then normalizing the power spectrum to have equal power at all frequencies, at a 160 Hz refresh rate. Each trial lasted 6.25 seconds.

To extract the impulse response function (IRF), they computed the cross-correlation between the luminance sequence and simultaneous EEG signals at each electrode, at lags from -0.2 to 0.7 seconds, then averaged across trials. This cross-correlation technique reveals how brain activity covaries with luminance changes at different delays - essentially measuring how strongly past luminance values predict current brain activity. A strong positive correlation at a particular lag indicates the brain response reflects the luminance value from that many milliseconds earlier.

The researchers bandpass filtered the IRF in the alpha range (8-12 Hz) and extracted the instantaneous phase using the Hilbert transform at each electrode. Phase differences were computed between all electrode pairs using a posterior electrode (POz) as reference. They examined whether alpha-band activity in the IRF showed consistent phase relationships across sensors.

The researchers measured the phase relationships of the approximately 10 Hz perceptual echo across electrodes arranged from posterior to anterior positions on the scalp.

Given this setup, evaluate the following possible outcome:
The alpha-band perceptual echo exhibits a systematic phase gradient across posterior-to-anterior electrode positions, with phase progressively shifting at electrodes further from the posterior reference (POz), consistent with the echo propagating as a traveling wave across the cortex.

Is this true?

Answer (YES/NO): YES